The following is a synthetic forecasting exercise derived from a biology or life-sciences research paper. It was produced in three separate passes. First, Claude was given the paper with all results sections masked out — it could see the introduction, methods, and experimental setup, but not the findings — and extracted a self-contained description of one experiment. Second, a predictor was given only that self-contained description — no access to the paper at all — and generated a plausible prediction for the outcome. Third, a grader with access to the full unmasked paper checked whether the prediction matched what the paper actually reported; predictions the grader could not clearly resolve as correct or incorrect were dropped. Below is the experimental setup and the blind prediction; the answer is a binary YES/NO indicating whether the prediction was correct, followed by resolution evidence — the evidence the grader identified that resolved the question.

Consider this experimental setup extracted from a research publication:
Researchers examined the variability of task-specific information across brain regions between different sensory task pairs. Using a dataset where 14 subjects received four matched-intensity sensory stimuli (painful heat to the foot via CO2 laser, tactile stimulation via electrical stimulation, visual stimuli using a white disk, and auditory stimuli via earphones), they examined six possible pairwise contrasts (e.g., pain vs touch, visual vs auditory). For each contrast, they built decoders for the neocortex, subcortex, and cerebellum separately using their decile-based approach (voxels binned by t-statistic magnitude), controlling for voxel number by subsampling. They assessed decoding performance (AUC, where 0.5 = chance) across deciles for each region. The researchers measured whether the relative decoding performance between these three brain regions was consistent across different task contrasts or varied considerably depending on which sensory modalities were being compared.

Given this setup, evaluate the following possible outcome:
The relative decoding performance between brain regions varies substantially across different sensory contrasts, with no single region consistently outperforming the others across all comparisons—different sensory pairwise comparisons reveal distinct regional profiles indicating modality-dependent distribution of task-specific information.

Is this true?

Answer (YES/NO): YES